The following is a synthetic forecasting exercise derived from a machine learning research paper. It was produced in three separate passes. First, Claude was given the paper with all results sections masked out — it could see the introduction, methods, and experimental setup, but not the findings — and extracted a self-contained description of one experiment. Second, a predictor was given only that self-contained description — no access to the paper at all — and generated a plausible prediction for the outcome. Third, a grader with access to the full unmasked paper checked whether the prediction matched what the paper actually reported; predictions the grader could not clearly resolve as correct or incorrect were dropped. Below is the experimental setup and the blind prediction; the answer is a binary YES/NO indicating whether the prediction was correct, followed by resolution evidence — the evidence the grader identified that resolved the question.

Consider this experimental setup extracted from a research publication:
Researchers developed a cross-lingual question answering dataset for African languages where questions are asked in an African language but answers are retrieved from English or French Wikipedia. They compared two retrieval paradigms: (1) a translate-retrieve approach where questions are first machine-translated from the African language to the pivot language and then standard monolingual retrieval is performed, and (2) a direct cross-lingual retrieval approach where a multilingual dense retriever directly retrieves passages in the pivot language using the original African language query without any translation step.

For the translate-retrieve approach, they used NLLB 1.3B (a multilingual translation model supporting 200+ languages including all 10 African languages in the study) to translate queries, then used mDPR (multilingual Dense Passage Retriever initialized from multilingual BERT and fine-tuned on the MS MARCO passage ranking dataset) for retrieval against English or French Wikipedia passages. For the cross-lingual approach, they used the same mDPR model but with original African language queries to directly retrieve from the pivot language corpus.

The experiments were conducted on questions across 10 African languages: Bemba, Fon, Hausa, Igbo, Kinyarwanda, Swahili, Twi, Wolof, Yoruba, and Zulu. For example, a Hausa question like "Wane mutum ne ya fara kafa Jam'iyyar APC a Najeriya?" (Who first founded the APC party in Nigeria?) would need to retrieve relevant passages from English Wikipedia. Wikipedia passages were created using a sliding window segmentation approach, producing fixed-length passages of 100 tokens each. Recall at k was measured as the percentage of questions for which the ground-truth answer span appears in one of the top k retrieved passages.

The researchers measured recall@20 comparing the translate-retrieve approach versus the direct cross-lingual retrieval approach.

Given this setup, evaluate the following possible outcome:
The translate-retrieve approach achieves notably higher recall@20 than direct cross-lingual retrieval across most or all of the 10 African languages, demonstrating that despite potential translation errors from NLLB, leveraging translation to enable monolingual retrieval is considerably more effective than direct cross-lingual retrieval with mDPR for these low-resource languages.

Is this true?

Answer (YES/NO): YES